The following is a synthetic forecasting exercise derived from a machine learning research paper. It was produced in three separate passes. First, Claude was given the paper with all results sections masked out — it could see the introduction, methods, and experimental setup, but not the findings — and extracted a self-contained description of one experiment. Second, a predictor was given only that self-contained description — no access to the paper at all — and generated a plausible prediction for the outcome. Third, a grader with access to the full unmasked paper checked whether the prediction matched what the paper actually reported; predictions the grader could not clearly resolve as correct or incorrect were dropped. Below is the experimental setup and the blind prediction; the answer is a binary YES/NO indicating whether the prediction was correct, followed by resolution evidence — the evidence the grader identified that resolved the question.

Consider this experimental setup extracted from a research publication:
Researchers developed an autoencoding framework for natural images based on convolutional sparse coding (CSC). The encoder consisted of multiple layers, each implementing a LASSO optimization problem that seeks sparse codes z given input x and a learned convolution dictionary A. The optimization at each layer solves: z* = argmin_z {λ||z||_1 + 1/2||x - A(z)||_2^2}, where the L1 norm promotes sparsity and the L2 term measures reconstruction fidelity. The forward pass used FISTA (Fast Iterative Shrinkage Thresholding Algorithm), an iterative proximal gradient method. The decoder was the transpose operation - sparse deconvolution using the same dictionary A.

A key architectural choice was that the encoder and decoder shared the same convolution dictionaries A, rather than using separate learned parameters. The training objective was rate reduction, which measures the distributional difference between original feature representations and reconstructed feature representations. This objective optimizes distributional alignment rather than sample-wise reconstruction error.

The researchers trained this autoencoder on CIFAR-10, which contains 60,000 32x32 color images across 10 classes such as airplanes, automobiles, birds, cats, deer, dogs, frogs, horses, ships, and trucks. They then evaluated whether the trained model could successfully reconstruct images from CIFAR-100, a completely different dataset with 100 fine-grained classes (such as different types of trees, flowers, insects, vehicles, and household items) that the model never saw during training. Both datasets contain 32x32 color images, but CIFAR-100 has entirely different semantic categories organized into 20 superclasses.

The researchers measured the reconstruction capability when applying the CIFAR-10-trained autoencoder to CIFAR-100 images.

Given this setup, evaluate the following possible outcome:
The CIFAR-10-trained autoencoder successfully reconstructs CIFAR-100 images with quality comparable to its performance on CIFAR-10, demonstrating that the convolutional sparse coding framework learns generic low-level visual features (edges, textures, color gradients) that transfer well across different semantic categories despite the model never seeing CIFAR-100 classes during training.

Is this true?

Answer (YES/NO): YES